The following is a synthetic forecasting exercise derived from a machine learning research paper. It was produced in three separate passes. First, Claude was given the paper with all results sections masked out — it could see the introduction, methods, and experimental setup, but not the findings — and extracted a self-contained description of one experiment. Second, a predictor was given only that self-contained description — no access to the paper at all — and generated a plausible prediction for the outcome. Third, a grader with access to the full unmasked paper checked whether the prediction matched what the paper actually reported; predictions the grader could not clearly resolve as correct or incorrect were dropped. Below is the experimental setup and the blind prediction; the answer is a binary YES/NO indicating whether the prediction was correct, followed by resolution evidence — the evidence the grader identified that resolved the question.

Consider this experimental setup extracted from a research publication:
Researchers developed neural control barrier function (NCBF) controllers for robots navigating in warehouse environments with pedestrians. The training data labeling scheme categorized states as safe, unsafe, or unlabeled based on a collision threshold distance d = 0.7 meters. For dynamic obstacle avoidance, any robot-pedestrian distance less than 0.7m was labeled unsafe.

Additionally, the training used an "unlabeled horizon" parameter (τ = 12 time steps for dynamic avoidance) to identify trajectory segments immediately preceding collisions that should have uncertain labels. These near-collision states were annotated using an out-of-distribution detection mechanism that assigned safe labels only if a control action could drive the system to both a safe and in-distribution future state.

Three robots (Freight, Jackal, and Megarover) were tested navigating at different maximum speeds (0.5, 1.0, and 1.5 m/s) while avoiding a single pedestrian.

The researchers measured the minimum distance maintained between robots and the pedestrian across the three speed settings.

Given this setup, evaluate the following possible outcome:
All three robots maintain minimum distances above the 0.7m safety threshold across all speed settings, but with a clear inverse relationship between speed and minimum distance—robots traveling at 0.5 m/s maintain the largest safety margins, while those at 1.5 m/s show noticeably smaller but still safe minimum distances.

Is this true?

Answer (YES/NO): NO